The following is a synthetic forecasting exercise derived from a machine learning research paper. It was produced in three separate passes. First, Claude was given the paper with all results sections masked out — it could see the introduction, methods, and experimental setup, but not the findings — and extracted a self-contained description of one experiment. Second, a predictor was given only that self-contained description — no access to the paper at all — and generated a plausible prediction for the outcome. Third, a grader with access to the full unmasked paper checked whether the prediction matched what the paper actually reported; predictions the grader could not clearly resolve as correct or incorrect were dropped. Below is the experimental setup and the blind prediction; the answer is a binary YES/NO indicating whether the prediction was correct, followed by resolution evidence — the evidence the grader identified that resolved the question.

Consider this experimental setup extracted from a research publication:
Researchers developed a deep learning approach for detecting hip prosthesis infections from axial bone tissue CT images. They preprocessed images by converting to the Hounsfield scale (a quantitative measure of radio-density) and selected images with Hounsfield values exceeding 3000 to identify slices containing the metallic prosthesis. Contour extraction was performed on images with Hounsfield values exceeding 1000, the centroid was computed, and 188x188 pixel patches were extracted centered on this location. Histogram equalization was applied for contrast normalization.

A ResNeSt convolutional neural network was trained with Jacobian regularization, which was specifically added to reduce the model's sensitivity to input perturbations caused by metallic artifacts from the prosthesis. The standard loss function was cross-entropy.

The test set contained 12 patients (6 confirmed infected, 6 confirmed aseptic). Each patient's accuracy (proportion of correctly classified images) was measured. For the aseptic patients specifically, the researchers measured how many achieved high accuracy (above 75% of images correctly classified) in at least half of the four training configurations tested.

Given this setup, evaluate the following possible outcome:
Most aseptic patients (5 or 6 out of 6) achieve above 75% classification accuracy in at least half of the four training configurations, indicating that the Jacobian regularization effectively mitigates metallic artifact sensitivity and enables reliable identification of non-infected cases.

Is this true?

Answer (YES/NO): NO